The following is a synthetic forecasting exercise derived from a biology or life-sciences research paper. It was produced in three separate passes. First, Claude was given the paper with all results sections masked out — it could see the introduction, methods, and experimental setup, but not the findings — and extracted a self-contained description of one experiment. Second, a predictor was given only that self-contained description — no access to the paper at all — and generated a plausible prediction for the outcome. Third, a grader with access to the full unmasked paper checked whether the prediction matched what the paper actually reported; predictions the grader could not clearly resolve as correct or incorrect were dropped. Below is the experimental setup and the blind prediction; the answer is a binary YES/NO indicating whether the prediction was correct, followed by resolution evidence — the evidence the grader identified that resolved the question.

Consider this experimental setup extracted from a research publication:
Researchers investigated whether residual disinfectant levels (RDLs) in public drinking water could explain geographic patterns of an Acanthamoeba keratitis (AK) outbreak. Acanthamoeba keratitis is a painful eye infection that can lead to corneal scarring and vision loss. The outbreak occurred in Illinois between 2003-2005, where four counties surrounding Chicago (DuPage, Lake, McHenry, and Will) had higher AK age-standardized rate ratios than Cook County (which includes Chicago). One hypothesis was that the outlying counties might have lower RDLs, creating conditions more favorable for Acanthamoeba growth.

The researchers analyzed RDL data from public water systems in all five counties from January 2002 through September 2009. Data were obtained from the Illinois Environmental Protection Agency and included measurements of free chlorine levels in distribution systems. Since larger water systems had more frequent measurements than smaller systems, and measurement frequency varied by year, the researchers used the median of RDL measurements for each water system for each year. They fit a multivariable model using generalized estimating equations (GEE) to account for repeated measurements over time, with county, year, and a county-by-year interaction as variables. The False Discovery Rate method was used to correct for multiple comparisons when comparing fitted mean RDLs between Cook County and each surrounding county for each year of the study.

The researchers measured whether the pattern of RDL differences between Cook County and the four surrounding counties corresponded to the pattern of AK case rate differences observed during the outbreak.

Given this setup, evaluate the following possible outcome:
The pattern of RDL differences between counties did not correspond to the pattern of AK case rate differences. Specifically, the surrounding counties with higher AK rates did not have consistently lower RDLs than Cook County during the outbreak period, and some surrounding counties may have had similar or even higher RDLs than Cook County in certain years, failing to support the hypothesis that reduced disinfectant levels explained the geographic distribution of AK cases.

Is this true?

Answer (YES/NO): YES